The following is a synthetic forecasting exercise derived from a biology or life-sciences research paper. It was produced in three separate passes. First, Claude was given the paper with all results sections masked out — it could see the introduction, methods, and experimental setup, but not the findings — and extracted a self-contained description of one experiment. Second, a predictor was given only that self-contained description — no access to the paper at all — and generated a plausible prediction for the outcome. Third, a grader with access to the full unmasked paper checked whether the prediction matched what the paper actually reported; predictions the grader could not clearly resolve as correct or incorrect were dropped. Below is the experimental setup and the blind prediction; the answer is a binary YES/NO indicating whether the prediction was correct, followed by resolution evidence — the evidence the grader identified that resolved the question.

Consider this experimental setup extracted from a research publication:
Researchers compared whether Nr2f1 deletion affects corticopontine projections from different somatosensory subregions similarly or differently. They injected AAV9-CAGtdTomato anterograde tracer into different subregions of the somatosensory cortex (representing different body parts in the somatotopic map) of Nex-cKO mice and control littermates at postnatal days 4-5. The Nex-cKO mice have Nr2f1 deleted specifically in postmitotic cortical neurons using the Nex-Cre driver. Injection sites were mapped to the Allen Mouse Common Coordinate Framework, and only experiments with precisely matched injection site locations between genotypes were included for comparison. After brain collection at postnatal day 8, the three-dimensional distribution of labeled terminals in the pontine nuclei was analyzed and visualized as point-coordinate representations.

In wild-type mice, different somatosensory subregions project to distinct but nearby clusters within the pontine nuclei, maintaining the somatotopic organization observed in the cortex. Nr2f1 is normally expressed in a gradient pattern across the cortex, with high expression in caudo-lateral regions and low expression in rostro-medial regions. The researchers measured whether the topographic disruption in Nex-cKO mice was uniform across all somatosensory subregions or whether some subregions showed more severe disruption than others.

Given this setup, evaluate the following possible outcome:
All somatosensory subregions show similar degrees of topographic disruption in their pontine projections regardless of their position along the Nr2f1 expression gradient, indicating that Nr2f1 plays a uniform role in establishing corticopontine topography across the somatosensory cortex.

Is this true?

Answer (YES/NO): NO